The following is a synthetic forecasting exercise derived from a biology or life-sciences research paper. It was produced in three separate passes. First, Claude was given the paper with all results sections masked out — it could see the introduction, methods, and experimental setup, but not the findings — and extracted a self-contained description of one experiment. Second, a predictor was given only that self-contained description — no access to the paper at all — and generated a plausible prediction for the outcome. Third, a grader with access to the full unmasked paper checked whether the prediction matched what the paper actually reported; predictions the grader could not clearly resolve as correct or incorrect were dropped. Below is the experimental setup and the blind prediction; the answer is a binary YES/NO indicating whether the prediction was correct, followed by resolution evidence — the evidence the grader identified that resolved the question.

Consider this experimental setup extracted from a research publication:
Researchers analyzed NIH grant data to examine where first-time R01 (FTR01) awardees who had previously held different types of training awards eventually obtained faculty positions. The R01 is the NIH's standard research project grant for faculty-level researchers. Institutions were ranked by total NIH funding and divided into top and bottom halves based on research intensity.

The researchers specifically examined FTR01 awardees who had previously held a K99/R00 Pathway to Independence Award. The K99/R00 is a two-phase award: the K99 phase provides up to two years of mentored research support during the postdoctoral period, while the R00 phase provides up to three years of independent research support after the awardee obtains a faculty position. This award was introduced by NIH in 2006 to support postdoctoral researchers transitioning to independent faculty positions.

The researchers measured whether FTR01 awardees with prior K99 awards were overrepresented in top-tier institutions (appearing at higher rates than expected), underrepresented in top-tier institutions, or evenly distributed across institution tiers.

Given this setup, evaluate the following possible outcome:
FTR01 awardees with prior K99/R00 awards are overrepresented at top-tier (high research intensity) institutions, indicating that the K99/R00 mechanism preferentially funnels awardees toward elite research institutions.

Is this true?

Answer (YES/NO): YES